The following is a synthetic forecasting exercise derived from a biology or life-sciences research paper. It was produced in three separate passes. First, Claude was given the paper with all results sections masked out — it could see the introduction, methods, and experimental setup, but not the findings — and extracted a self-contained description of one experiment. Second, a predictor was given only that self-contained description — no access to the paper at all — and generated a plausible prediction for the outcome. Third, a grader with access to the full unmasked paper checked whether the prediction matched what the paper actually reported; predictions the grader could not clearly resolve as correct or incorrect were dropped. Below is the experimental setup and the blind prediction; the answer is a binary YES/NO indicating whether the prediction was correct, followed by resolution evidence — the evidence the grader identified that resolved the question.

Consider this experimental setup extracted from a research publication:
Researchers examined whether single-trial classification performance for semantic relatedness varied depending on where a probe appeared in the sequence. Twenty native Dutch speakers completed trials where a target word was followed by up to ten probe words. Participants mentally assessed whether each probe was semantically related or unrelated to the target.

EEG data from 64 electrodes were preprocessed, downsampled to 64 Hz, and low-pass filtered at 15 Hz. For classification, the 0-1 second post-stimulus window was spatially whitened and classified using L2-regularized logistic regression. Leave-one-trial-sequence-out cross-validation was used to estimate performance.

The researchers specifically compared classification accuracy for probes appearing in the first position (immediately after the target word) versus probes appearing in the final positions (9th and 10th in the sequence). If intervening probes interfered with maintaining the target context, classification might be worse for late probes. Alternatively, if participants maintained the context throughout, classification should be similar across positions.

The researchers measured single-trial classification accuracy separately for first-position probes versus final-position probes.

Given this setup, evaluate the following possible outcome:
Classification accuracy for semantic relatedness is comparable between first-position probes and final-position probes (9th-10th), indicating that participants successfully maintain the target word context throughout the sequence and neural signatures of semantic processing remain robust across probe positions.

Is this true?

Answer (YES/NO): YES